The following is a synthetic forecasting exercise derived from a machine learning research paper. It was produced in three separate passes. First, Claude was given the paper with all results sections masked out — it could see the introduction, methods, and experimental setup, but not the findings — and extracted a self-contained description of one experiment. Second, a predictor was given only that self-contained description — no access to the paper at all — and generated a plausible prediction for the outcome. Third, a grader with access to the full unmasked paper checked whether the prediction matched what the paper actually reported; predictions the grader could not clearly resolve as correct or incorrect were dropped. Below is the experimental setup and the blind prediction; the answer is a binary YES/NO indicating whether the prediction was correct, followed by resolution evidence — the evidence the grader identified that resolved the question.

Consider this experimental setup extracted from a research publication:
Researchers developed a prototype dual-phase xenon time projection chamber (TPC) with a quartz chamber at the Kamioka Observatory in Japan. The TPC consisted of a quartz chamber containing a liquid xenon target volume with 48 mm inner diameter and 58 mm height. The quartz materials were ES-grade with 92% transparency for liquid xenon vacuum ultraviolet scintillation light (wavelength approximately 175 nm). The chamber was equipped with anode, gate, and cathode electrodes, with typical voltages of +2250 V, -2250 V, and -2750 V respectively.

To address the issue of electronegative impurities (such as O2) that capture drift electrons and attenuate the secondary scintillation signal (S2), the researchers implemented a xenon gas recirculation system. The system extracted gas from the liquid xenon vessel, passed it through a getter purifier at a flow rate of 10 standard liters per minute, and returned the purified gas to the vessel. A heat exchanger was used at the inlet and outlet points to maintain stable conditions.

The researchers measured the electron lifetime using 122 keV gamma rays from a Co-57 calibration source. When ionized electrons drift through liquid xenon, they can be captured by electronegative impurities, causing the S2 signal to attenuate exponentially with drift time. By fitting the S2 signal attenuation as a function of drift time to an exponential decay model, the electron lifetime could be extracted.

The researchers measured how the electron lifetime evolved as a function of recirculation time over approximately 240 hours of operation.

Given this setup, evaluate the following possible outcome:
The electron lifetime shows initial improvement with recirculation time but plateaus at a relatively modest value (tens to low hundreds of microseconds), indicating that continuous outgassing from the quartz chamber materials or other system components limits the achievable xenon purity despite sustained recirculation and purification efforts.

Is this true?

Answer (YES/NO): NO